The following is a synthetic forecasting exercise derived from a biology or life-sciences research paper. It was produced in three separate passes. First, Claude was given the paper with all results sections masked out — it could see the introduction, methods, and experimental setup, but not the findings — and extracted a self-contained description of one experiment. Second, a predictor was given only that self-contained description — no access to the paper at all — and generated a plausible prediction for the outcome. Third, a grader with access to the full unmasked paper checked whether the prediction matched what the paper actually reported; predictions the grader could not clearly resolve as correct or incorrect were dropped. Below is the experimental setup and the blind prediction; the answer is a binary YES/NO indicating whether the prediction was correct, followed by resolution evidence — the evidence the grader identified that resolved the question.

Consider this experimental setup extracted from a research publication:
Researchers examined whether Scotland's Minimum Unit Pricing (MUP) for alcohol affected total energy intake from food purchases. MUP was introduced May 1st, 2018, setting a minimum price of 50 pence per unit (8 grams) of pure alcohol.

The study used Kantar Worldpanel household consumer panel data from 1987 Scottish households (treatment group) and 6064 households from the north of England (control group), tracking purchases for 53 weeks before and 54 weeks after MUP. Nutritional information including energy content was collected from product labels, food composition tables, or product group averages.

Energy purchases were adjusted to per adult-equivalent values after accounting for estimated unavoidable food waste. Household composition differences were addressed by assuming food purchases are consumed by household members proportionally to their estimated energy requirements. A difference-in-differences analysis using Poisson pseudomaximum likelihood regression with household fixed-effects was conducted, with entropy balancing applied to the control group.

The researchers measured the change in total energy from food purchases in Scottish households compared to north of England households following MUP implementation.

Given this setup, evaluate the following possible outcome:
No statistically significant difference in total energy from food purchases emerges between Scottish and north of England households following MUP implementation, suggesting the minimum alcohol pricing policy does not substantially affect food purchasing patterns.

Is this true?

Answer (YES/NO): YES